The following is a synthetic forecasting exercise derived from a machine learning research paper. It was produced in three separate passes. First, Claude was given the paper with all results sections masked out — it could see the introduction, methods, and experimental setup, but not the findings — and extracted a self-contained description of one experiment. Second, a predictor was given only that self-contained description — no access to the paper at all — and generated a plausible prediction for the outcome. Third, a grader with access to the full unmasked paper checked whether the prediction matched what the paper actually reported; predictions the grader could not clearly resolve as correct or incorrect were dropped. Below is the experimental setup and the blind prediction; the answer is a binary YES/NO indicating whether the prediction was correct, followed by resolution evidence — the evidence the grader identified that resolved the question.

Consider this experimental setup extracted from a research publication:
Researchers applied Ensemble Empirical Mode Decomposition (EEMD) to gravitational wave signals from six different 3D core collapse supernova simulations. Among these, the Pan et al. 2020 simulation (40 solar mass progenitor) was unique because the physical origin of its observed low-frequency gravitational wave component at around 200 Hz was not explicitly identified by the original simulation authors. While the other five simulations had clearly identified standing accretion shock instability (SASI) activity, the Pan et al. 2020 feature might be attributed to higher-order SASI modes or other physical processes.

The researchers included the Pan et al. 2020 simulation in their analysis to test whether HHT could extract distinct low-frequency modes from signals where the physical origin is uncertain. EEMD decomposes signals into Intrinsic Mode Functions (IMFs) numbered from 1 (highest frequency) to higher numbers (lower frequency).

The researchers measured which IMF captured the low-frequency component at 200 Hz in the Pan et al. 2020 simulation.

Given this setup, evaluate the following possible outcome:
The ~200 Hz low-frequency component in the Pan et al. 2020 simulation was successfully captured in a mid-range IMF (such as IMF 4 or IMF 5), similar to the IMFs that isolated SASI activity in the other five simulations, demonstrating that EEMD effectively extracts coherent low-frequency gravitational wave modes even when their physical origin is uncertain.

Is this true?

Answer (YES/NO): NO